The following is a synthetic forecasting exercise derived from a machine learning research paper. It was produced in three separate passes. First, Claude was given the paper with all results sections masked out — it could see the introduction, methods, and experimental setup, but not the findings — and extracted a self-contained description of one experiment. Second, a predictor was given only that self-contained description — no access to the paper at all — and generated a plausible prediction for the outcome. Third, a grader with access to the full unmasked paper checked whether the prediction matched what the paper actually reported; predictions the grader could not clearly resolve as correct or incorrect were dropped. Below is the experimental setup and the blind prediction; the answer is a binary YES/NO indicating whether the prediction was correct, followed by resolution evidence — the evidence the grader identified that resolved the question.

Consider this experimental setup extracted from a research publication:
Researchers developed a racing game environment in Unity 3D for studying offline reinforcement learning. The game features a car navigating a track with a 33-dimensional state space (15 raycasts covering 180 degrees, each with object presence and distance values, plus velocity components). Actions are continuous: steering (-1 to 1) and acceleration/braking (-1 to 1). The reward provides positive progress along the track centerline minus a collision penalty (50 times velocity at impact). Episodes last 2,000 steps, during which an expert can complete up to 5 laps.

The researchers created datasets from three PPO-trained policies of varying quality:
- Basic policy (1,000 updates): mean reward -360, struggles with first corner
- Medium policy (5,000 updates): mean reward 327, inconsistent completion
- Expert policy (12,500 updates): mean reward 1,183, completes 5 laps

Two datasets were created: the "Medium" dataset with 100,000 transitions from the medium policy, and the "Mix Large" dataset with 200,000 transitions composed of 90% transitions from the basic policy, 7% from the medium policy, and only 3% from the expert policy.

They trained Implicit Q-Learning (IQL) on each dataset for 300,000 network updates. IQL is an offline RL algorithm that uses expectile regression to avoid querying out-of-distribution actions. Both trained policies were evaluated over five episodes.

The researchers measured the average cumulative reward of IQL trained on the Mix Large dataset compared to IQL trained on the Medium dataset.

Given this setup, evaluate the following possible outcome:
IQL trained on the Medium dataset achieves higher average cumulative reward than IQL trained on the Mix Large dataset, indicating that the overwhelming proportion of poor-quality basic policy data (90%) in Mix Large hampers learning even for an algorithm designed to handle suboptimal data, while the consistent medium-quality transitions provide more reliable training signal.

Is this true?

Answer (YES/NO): NO